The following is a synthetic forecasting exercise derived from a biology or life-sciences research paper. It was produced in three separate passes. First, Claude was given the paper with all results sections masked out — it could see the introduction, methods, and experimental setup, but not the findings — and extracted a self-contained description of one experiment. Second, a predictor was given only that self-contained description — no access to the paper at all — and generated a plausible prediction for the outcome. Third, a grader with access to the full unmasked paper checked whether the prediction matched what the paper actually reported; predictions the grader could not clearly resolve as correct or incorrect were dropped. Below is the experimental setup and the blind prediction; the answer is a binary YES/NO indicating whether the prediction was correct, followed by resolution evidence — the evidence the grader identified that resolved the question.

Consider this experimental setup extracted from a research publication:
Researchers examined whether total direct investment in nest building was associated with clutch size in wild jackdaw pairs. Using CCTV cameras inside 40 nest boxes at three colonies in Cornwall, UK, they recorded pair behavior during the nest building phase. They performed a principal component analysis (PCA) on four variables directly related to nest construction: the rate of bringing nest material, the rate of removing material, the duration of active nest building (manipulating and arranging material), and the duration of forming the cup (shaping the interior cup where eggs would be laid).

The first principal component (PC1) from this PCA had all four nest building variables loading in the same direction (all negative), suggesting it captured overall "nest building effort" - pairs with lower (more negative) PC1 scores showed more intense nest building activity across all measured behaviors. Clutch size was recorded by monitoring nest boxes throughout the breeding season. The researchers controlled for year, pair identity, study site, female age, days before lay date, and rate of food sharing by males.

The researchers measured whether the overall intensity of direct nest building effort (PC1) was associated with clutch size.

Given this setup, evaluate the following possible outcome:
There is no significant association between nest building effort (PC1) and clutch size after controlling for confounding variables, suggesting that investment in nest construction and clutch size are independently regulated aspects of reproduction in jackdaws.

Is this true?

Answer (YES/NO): YES